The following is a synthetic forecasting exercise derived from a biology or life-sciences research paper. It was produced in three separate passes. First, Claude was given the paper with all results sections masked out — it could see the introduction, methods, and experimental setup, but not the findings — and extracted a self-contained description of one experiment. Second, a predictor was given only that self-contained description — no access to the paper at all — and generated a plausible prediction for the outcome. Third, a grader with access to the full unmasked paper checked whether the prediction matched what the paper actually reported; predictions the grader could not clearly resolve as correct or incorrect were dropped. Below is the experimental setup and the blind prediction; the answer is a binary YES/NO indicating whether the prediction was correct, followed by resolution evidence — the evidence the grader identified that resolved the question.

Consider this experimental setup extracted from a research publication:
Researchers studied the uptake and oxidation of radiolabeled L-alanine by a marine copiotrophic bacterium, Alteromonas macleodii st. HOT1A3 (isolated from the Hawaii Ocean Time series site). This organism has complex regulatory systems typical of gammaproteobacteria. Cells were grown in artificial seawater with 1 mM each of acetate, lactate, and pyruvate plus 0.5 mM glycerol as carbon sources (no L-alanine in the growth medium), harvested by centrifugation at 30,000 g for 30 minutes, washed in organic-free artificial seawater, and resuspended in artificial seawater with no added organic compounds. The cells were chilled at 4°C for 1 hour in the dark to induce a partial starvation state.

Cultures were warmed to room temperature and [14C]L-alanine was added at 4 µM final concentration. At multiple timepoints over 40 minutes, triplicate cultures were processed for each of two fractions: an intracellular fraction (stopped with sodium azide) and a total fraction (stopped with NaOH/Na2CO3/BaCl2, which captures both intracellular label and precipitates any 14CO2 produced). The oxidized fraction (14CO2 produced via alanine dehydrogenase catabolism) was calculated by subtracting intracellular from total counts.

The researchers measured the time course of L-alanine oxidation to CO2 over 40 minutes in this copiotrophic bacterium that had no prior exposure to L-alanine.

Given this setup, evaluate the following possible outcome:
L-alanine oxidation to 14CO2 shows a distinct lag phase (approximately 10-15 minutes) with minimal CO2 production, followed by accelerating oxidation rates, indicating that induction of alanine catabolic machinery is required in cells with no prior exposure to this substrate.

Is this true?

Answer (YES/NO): NO